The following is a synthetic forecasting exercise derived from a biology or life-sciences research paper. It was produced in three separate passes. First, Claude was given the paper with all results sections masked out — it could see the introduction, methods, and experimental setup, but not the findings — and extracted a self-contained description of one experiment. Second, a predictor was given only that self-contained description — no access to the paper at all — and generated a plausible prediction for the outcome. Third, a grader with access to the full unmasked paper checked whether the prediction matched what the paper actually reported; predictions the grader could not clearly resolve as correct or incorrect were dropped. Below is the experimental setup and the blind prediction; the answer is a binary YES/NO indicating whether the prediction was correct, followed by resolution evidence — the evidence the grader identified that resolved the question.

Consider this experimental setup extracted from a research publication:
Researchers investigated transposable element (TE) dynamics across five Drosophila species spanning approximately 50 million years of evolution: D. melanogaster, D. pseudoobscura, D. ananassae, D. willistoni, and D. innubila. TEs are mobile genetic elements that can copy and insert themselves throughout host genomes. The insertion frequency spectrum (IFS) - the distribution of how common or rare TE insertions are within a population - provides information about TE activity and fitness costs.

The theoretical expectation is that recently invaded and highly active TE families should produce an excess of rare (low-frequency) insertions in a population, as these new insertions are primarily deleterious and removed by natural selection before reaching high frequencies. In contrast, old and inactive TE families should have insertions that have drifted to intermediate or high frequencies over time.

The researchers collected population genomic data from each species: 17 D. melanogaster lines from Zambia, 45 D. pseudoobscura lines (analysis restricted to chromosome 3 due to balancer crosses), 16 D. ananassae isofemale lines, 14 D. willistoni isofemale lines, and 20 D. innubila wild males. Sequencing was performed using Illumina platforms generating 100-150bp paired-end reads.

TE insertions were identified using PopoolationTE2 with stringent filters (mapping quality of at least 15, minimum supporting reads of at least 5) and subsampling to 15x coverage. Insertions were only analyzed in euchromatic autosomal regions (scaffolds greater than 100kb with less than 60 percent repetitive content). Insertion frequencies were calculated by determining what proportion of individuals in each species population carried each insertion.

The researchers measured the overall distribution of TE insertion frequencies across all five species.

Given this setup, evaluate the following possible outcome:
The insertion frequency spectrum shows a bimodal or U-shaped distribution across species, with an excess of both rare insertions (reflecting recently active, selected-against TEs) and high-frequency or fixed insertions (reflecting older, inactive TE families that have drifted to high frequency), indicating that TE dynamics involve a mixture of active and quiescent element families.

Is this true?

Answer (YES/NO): NO